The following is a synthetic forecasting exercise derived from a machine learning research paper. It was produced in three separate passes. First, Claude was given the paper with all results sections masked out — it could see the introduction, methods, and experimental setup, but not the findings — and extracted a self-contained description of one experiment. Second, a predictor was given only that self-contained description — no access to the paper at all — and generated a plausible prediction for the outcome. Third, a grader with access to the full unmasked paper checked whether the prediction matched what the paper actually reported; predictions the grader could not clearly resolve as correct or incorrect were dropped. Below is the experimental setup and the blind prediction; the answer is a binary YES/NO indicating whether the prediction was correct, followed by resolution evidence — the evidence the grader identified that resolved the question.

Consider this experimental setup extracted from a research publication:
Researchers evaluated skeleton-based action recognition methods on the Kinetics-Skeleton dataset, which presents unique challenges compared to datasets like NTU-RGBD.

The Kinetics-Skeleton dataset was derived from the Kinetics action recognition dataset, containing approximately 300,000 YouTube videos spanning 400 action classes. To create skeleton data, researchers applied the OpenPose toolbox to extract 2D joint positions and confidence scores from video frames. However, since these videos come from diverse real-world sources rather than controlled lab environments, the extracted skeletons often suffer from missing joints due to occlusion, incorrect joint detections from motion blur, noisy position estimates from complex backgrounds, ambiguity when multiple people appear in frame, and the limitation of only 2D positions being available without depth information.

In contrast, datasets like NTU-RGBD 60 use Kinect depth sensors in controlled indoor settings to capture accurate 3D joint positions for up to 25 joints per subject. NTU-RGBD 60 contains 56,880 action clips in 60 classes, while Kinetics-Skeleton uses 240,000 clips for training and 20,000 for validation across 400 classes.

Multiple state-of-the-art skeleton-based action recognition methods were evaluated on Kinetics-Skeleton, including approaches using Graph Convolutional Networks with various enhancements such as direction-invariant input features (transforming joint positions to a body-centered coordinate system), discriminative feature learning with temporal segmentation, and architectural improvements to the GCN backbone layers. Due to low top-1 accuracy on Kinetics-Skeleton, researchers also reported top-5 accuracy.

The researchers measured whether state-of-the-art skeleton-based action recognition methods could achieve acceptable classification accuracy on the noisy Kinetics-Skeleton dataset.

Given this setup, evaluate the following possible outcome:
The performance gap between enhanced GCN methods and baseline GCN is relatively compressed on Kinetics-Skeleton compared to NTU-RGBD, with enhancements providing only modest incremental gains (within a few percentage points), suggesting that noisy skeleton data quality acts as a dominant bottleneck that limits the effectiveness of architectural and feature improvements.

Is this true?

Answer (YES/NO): YES